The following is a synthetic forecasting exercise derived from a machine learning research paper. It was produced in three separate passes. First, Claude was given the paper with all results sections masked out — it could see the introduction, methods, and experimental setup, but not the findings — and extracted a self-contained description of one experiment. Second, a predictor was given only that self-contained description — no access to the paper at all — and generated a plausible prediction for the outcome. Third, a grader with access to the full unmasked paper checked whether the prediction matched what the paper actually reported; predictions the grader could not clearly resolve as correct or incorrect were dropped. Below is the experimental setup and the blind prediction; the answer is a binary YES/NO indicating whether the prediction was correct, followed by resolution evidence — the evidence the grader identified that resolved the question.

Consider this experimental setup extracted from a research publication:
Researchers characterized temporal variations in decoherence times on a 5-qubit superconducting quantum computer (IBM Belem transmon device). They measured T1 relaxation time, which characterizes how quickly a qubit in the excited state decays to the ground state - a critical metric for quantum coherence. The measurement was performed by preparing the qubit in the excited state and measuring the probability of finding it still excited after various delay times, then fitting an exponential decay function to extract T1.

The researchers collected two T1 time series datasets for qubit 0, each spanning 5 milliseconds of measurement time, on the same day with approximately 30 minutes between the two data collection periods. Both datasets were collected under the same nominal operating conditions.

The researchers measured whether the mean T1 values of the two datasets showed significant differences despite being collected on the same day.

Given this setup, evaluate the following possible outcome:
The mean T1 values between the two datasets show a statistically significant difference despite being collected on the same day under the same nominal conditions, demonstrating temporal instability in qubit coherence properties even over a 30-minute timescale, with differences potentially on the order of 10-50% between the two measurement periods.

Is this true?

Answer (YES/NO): YES